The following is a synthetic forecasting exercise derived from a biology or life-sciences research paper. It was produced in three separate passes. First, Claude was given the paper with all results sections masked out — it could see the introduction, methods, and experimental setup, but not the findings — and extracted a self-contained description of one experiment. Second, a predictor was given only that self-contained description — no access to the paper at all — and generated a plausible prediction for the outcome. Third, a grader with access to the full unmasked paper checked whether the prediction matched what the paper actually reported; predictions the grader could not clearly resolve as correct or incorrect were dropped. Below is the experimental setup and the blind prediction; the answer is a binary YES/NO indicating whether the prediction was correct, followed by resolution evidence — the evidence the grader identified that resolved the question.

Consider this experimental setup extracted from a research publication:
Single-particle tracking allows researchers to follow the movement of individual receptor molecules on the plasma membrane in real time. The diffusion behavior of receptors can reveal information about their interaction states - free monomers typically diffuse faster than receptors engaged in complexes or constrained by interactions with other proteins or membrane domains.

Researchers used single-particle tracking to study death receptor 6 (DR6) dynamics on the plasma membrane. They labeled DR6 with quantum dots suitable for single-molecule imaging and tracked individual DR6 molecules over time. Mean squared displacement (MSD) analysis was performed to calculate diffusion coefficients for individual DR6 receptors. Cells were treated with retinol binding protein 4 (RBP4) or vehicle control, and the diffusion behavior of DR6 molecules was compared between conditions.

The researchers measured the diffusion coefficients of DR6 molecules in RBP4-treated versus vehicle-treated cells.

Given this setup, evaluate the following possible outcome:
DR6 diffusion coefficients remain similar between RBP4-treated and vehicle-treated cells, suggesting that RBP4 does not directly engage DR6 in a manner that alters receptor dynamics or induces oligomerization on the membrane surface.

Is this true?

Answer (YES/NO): NO